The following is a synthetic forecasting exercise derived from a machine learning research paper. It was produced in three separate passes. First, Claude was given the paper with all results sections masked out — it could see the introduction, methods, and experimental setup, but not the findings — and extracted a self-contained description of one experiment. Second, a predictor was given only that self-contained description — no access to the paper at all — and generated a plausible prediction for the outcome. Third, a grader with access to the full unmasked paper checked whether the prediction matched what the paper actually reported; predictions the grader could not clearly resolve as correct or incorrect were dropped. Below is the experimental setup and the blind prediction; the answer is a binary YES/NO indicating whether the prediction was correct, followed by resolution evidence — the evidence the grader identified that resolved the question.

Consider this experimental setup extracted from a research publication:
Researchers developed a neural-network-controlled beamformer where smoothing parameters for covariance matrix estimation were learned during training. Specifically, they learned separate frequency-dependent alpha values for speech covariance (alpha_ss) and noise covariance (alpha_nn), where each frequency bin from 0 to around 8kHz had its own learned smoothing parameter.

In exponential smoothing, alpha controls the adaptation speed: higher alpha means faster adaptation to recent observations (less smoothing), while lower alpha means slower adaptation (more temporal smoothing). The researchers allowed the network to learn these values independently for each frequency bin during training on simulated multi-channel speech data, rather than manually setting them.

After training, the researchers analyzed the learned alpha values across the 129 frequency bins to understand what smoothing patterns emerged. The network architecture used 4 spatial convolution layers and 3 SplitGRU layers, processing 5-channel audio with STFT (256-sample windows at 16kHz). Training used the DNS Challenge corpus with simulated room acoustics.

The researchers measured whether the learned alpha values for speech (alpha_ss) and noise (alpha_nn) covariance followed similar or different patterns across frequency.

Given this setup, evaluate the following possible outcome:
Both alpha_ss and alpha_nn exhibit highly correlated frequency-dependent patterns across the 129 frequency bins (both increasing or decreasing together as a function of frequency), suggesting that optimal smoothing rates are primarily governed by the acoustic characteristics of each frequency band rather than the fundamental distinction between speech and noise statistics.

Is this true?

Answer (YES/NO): NO